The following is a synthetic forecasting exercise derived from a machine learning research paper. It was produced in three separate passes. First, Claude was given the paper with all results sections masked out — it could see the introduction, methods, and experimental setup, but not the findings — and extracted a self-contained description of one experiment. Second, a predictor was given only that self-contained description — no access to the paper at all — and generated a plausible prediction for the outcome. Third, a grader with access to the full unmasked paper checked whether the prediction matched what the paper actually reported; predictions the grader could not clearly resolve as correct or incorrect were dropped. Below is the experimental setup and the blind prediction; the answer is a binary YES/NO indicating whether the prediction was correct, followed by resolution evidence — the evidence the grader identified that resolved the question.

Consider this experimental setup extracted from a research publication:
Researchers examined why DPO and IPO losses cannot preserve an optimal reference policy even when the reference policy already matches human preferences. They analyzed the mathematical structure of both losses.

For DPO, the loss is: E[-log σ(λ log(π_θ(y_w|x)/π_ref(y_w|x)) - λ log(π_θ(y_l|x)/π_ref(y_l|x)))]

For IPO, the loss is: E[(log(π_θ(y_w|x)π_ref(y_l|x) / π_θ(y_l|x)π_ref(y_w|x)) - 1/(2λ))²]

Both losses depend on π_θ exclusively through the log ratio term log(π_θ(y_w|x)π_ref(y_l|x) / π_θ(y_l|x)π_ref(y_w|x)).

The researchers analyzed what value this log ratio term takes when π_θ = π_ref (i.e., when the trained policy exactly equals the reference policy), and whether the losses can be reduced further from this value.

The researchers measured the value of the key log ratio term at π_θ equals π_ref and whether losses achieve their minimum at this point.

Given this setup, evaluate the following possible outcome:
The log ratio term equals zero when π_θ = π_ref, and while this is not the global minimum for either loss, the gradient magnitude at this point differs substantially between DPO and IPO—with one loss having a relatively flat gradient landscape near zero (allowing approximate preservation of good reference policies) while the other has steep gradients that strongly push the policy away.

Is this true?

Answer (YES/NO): NO